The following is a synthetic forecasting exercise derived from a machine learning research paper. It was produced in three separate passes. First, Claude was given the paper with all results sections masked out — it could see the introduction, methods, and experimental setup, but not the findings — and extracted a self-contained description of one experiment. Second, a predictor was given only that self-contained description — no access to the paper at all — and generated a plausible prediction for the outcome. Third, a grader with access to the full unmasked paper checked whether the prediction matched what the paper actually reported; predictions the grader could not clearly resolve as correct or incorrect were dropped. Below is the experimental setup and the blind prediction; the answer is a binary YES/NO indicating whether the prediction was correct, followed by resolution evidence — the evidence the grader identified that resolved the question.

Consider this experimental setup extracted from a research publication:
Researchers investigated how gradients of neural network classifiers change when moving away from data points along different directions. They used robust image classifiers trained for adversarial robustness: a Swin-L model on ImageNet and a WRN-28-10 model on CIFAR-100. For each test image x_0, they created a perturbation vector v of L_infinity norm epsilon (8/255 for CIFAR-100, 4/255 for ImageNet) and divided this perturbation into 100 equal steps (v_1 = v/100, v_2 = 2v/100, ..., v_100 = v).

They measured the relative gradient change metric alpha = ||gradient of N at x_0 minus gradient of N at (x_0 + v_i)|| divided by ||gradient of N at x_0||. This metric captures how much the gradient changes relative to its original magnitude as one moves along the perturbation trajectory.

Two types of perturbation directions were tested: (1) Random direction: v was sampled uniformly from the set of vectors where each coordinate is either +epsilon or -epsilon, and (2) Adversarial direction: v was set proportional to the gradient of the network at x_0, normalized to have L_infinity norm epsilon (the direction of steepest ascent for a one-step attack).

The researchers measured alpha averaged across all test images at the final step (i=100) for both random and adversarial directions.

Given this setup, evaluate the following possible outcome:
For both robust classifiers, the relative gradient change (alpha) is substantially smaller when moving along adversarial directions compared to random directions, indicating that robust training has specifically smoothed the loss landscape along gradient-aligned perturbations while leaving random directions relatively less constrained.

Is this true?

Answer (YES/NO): NO